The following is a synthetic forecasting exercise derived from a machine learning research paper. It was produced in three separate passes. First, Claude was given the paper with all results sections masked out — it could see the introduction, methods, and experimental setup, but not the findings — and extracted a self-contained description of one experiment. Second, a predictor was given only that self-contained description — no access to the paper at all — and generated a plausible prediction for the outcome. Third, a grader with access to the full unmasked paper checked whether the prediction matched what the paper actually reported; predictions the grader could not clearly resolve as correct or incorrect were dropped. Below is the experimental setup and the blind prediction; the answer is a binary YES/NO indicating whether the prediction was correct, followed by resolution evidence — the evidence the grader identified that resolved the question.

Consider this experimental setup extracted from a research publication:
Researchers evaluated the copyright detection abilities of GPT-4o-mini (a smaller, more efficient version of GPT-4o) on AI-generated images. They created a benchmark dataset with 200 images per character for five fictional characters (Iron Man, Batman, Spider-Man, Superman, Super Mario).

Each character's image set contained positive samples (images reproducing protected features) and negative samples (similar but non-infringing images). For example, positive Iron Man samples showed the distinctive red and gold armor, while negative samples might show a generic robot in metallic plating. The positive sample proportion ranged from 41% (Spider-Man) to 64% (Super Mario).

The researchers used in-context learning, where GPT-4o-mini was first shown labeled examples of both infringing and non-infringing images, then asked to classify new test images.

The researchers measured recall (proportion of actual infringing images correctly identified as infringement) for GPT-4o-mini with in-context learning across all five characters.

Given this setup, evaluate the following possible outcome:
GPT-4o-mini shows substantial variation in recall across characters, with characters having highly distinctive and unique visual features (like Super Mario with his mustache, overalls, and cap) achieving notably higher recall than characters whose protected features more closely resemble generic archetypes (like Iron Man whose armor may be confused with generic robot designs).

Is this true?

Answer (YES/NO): NO